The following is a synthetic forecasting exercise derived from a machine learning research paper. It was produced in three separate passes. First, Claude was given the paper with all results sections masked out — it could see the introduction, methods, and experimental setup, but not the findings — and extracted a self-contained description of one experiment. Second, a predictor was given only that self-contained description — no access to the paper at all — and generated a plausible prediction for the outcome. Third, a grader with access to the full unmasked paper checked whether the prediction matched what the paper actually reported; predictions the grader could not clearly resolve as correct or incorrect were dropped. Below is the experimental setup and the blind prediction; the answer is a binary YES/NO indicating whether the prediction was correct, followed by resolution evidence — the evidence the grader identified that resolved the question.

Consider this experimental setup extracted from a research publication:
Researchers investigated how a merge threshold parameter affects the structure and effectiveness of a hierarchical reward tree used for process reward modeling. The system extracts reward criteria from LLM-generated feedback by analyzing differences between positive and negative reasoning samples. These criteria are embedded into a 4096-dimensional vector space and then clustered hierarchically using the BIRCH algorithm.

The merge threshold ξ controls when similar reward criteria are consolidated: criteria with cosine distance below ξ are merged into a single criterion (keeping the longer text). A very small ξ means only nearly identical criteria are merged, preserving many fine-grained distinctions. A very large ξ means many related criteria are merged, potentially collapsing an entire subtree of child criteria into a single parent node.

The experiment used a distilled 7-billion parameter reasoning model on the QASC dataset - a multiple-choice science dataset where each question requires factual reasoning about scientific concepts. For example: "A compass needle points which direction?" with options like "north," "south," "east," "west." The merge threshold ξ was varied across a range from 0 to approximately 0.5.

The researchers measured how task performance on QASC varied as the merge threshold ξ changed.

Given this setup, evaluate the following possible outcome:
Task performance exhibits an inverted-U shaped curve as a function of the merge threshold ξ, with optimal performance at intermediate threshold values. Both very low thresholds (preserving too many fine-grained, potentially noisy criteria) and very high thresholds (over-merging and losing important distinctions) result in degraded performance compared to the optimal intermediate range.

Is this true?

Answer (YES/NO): YES